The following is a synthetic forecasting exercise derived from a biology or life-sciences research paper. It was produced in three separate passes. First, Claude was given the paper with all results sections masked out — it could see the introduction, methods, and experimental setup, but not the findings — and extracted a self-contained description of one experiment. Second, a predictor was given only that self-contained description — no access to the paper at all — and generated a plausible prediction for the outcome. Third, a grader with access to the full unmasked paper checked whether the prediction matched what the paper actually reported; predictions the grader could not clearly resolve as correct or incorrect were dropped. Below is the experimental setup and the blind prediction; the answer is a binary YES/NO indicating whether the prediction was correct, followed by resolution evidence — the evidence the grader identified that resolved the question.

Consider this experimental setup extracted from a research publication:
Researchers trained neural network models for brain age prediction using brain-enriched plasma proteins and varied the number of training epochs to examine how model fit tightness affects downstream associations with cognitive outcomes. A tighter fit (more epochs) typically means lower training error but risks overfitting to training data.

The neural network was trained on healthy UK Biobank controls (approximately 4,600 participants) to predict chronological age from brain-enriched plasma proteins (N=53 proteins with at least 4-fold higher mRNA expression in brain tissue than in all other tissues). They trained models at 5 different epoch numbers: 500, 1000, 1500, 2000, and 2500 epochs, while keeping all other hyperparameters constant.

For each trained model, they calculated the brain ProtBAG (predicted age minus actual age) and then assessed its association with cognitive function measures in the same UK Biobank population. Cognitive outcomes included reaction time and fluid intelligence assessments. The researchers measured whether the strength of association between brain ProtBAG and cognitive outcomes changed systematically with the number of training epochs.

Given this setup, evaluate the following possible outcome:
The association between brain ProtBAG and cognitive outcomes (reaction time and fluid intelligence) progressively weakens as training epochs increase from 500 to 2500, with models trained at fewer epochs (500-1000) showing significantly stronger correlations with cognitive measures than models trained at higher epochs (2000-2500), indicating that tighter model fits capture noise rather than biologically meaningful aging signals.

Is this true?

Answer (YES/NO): NO